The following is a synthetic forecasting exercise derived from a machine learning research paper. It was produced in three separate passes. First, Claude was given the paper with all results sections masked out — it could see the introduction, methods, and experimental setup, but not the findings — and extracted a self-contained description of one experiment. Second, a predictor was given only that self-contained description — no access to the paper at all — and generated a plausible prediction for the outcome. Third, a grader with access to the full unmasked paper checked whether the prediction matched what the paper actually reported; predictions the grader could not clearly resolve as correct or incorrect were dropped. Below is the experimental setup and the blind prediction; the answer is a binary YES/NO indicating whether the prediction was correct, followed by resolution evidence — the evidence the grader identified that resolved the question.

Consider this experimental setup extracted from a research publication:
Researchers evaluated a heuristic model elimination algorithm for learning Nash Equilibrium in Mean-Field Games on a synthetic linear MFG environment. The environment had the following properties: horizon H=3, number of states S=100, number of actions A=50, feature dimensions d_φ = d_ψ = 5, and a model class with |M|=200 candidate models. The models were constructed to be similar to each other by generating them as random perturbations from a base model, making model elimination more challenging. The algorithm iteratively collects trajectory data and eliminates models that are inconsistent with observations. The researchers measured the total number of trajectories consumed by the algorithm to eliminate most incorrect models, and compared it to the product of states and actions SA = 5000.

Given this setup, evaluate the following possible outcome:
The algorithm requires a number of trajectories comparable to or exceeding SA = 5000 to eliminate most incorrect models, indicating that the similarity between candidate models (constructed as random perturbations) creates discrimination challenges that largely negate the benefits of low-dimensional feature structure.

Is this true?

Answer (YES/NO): NO